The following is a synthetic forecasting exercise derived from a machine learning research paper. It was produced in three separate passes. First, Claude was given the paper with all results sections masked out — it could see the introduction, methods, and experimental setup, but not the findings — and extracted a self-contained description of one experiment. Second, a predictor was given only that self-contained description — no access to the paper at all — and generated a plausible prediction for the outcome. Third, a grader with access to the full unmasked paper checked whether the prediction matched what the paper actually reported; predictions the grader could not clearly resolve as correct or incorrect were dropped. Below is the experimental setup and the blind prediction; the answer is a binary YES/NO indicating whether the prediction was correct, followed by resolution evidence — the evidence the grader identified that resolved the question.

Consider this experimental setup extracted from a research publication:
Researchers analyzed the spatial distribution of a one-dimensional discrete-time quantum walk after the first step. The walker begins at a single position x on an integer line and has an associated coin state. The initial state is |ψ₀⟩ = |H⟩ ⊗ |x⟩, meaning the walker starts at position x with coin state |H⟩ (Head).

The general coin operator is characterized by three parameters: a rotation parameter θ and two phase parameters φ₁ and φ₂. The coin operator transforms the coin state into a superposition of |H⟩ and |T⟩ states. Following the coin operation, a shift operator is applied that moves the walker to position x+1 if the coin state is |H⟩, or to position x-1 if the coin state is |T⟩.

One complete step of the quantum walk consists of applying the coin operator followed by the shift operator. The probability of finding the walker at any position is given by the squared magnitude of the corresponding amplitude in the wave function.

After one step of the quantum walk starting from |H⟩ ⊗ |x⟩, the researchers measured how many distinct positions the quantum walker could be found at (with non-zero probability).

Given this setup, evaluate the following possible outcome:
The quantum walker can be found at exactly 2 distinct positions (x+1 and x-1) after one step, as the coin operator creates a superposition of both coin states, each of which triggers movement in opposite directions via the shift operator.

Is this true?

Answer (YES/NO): YES